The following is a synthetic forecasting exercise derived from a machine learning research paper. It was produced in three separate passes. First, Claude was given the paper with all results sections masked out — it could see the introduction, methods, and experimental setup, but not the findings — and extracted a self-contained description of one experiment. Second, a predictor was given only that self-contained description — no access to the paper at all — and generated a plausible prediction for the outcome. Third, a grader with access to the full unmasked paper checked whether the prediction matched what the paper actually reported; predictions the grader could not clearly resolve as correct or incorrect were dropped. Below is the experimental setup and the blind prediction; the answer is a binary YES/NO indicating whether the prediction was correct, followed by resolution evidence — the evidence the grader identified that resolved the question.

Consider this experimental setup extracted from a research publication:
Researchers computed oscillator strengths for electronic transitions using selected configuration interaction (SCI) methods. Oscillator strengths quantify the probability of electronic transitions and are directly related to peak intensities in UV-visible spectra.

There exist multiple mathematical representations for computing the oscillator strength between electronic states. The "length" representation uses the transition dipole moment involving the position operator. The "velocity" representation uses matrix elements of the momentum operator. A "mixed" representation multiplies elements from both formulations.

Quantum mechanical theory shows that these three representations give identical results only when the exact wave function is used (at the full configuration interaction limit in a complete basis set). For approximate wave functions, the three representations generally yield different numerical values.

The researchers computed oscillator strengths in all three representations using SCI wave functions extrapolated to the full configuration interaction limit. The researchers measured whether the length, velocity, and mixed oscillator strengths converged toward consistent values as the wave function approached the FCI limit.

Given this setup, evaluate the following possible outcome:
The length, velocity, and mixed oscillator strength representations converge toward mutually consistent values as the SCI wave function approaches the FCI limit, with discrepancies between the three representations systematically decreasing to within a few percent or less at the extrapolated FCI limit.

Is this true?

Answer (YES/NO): NO